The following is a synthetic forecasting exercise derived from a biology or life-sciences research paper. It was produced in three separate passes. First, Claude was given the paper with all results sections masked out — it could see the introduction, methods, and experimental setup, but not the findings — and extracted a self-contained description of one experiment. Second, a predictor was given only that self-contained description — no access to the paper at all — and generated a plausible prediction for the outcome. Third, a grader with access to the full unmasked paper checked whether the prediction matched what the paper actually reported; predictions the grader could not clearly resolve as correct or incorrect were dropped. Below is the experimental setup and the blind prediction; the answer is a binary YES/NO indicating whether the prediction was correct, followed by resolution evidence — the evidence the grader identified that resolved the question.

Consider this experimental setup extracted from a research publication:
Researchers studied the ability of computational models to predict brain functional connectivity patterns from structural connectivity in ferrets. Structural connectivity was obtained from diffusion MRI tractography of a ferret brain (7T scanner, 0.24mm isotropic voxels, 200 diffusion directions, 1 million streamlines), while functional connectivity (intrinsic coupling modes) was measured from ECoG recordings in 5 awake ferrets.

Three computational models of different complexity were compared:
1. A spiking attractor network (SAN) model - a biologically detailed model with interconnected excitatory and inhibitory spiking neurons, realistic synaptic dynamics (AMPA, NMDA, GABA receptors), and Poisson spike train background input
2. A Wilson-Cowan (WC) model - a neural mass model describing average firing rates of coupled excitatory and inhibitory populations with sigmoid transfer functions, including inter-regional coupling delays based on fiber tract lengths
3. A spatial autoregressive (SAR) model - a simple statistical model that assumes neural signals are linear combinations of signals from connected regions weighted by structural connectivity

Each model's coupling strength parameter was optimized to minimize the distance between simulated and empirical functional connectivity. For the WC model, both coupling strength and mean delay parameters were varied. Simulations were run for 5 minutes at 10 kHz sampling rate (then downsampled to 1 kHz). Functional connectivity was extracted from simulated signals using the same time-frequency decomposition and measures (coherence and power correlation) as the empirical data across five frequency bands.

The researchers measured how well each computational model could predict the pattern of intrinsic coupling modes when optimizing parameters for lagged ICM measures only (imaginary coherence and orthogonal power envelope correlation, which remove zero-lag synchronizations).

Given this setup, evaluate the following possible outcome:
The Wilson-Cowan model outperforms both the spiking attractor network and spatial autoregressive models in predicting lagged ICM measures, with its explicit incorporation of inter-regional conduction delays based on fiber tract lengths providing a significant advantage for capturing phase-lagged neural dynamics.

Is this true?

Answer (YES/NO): NO